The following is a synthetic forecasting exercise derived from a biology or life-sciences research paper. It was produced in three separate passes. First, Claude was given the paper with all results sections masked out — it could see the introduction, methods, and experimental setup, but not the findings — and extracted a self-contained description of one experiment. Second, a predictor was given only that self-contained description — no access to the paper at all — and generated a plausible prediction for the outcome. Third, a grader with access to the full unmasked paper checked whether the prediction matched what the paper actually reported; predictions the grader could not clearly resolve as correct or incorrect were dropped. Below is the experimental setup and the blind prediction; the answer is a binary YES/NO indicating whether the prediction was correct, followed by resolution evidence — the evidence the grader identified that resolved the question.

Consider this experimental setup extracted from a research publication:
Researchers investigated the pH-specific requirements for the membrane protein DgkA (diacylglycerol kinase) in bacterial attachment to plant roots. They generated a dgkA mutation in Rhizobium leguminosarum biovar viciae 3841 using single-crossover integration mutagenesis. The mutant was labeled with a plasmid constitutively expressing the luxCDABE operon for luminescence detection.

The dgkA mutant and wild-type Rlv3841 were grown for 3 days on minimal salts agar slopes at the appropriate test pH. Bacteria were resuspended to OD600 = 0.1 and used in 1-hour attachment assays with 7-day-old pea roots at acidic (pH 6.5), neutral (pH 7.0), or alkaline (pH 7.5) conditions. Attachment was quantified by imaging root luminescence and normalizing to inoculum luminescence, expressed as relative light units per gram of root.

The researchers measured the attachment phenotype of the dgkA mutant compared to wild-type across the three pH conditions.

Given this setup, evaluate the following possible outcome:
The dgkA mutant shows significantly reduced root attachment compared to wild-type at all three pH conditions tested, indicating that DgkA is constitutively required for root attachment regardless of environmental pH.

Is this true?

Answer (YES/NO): NO